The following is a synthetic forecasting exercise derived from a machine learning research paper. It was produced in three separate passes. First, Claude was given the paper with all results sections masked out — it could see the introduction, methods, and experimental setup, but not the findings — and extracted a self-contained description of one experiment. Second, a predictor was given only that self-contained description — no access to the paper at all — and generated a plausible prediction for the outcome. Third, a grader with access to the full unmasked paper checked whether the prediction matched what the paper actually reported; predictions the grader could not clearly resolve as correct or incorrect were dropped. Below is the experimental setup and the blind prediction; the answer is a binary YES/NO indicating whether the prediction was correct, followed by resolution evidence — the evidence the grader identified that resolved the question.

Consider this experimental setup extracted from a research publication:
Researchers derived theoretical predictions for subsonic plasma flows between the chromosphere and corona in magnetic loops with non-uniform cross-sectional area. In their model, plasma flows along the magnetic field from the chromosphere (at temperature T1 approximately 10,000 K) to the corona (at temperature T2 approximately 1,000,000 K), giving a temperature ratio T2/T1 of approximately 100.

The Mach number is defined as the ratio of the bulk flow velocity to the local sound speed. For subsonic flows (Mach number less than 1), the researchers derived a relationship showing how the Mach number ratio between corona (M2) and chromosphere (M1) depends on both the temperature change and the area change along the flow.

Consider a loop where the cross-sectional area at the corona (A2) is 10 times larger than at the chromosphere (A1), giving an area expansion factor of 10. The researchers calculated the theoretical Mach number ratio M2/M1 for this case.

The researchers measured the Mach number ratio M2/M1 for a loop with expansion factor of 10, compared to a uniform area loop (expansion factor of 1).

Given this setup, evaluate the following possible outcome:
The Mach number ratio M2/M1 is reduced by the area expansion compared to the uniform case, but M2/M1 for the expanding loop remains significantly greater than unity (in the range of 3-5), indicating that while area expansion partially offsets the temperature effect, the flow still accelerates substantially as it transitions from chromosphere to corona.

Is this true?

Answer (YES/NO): NO